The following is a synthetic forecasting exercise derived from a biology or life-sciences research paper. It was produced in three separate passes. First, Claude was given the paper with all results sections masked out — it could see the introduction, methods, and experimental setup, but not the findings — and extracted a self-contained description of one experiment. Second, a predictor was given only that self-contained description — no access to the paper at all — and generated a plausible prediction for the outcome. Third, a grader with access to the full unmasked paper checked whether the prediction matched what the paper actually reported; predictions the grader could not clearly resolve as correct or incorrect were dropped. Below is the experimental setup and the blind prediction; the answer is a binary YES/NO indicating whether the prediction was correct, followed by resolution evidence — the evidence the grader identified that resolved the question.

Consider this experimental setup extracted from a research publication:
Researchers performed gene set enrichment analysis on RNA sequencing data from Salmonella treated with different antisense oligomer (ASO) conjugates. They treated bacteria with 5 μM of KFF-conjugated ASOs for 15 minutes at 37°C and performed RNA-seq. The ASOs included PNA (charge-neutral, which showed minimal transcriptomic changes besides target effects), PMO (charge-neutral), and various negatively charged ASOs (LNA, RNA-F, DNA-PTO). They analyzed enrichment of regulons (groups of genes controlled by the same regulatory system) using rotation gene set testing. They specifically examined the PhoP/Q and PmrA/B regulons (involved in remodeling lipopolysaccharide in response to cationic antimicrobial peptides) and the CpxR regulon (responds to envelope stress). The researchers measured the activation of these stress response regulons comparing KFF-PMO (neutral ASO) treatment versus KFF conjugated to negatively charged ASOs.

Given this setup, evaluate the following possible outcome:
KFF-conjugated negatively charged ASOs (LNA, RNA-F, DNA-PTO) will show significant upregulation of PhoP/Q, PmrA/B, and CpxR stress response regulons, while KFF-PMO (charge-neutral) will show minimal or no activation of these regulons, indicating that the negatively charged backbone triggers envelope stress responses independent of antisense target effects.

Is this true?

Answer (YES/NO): NO